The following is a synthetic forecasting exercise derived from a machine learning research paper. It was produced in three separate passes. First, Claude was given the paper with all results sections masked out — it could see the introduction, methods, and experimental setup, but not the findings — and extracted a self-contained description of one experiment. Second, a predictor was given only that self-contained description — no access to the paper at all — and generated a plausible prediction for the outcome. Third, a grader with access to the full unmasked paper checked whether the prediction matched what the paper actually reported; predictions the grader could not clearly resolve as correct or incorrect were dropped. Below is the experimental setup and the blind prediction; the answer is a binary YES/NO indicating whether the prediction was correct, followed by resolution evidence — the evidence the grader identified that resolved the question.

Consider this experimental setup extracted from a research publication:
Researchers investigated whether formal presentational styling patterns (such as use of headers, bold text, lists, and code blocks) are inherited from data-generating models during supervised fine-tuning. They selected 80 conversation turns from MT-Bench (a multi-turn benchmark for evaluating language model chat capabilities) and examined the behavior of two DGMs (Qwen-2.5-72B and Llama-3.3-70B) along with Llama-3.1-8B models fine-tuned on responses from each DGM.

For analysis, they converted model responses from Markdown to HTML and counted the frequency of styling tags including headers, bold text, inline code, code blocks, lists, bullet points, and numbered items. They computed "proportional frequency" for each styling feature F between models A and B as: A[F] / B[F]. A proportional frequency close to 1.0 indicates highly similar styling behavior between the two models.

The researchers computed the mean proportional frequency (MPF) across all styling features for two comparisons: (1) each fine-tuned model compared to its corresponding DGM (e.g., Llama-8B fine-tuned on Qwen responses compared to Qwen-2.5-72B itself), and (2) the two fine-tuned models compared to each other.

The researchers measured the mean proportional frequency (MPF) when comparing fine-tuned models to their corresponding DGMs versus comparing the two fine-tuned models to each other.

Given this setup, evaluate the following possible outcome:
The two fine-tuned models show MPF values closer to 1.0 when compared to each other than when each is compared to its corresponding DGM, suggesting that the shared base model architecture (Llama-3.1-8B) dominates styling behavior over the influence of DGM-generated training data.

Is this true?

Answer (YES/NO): NO